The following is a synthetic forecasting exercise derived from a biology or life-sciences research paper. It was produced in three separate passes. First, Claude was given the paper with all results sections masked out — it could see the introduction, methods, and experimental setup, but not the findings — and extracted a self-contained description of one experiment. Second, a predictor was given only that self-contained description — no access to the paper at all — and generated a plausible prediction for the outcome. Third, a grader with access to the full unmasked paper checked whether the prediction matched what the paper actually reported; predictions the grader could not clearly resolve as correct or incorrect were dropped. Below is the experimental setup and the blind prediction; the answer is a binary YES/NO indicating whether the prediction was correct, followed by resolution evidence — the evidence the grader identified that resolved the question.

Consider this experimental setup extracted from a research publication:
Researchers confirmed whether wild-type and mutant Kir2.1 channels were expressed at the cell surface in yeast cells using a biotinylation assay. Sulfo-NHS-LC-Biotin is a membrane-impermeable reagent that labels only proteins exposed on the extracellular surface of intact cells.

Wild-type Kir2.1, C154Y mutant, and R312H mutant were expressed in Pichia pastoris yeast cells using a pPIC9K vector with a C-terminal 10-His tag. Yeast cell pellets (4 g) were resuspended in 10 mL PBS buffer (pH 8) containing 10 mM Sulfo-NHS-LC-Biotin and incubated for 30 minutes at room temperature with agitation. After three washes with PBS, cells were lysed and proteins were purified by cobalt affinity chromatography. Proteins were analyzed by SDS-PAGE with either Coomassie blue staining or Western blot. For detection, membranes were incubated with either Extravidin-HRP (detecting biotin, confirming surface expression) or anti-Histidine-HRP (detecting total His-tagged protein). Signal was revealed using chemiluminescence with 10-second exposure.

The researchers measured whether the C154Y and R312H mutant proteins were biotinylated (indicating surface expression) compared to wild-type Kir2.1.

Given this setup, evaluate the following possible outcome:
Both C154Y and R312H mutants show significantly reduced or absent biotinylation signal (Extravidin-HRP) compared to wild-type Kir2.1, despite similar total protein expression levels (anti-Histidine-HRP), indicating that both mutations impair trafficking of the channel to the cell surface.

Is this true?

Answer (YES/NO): NO